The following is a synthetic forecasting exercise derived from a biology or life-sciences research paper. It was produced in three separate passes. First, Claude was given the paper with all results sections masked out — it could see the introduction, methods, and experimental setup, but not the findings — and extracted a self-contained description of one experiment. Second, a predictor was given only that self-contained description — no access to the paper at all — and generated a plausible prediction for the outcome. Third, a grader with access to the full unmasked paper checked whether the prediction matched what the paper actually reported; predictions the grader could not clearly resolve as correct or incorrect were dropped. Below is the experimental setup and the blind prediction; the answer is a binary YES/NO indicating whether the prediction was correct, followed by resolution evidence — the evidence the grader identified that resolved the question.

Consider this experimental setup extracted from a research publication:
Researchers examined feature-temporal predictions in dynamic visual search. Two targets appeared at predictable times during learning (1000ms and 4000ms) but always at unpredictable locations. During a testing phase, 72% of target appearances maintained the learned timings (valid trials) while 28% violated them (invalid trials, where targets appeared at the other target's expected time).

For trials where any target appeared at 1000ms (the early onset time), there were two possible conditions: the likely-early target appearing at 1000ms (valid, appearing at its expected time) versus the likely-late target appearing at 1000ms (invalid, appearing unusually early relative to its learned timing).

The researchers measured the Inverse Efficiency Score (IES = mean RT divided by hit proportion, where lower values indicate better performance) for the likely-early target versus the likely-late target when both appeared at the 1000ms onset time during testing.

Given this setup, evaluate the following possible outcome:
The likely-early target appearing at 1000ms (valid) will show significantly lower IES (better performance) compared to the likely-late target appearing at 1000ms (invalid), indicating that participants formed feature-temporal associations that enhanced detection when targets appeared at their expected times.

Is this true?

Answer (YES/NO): YES